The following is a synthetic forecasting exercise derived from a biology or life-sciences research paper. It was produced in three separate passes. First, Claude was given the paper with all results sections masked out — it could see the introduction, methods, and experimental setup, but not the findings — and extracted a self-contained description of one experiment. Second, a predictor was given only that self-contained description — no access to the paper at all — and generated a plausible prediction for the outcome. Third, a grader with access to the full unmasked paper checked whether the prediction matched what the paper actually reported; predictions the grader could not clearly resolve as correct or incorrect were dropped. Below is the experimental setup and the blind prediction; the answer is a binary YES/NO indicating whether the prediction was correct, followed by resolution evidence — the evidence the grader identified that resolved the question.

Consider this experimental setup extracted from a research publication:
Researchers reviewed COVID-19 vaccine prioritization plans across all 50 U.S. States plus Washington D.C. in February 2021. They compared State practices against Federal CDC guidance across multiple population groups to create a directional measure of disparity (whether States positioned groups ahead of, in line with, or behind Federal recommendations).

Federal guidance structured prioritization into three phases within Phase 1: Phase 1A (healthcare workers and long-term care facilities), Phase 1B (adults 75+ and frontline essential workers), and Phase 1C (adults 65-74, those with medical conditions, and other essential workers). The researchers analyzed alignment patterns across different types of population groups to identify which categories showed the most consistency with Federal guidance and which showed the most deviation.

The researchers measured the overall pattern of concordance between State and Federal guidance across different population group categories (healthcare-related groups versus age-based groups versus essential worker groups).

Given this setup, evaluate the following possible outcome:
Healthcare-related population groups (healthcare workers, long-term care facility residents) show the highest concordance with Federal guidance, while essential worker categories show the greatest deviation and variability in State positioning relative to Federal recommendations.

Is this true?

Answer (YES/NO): YES